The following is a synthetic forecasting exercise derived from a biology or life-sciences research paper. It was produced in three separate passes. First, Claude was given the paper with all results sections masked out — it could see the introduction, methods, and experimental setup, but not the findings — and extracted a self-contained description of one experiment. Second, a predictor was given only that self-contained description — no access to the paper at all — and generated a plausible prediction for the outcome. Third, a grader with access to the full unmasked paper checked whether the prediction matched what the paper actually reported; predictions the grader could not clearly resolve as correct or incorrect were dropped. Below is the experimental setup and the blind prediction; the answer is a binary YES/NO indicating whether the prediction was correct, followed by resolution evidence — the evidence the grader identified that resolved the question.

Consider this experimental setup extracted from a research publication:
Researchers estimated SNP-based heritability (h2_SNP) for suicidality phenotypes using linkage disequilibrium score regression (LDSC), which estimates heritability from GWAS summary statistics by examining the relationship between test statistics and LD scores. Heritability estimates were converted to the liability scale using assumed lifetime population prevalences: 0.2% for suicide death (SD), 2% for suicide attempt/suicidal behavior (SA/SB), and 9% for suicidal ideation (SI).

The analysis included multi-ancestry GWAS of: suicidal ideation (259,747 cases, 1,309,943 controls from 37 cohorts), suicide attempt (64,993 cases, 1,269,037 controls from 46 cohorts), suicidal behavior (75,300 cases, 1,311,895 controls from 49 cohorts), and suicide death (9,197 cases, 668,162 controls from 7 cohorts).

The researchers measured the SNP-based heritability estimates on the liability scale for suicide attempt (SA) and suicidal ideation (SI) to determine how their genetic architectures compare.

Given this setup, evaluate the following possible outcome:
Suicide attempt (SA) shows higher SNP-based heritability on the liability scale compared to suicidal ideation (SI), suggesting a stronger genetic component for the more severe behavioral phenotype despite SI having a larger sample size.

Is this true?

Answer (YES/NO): YES